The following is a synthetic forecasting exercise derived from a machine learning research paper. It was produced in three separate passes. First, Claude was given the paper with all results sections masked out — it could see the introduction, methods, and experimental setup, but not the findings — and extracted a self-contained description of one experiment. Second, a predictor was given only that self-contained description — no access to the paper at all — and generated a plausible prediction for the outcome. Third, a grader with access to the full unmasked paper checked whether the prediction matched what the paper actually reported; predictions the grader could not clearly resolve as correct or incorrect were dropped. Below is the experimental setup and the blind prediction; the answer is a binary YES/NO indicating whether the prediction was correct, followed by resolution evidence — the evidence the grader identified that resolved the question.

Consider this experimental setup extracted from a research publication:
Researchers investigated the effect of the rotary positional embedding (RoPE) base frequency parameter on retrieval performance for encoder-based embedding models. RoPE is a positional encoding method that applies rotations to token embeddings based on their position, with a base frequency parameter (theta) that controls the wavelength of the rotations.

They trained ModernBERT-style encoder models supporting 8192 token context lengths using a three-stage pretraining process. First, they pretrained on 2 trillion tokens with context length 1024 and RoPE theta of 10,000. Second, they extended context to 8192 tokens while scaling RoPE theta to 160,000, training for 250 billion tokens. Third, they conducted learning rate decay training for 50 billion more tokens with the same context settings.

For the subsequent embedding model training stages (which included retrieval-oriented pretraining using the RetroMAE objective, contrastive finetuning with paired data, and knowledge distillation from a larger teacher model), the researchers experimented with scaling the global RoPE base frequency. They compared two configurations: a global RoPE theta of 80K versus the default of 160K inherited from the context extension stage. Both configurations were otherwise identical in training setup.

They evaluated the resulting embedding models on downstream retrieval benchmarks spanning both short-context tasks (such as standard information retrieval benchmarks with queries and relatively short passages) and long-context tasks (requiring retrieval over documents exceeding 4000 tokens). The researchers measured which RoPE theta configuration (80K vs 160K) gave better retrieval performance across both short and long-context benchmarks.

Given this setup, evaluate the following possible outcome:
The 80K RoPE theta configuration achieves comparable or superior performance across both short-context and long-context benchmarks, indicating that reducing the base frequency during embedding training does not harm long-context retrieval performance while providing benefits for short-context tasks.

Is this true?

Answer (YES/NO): YES